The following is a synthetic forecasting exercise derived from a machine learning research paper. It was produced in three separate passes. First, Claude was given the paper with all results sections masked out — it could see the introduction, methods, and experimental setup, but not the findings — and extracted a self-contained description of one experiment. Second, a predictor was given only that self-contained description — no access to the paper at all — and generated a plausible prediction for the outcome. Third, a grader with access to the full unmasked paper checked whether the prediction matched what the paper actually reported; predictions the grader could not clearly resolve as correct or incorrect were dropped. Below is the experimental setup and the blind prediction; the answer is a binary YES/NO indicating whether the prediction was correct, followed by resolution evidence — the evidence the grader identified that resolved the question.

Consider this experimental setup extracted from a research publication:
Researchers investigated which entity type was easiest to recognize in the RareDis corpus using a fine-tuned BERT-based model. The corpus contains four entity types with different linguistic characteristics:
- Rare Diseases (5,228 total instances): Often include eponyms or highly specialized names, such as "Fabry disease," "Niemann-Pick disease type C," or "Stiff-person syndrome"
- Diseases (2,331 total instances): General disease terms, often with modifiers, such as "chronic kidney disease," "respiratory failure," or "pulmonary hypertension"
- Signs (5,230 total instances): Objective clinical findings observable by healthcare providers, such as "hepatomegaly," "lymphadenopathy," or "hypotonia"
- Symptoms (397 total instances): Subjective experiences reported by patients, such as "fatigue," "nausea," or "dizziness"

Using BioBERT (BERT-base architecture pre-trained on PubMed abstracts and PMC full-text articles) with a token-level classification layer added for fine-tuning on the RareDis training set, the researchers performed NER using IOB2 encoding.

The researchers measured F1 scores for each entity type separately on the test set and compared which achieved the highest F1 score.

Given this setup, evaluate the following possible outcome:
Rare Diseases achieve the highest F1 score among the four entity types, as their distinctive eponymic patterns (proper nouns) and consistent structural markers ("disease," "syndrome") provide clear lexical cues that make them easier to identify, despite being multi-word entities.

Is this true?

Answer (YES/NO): YES